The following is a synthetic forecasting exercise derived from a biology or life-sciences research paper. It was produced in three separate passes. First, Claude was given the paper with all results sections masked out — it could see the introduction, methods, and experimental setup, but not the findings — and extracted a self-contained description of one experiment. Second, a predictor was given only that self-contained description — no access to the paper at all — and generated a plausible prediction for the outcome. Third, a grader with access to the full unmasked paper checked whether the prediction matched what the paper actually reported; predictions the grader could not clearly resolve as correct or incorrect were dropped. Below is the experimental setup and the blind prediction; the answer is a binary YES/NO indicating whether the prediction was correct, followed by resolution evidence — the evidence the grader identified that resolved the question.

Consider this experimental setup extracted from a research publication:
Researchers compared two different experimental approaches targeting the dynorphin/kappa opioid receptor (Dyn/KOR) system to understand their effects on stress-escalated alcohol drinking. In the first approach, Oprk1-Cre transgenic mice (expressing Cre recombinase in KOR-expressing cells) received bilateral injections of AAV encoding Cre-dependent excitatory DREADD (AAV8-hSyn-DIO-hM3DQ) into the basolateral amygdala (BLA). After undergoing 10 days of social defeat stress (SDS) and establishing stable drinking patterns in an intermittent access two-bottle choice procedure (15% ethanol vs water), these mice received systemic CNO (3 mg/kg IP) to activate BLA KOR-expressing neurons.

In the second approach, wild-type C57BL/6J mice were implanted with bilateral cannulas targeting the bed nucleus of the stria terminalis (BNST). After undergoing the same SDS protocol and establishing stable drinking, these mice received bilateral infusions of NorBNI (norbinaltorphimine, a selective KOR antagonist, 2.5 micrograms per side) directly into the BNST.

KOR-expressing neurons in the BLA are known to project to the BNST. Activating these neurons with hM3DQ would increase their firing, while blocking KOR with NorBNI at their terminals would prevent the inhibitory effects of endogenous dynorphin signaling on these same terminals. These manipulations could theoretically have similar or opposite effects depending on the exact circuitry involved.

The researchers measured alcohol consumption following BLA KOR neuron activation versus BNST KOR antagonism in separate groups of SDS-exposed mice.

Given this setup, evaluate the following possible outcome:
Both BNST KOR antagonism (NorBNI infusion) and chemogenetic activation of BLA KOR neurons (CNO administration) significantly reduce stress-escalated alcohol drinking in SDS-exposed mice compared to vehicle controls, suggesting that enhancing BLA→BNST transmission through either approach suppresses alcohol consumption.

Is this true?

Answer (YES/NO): YES